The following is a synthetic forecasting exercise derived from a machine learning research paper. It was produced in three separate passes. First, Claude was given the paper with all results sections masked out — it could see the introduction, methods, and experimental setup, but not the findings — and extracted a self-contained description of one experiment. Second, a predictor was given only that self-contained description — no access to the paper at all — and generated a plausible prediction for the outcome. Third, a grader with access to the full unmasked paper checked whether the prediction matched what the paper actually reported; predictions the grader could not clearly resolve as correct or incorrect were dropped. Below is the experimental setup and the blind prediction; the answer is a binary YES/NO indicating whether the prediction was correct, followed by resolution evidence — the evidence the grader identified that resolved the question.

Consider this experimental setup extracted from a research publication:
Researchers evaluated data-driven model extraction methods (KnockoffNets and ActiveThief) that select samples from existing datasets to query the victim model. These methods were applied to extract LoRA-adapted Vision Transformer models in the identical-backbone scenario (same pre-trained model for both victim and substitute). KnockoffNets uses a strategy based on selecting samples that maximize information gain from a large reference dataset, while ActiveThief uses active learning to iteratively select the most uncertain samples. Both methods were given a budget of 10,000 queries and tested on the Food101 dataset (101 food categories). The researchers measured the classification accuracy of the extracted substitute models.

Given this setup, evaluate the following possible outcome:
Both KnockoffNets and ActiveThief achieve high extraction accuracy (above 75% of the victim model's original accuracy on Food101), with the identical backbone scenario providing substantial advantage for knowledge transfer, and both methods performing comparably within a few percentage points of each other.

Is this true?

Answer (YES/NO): YES